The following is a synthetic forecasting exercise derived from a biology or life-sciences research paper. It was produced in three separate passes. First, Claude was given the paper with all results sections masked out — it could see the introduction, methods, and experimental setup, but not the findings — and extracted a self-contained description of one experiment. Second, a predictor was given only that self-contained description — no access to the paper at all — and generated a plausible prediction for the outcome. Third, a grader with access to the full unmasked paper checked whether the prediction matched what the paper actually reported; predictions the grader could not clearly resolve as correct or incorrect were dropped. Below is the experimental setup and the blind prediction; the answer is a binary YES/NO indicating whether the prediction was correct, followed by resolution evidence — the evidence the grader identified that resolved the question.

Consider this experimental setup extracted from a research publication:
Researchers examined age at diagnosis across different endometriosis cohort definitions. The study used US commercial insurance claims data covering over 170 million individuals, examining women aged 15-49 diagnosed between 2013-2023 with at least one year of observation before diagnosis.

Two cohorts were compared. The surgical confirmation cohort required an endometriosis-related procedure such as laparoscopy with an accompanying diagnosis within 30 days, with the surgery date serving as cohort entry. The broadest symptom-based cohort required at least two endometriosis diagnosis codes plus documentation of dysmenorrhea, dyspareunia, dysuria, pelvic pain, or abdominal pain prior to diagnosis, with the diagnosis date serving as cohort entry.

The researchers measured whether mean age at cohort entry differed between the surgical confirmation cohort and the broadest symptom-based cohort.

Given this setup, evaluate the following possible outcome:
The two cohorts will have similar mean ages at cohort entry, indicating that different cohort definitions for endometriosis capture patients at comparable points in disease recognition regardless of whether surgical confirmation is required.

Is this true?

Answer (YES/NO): NO